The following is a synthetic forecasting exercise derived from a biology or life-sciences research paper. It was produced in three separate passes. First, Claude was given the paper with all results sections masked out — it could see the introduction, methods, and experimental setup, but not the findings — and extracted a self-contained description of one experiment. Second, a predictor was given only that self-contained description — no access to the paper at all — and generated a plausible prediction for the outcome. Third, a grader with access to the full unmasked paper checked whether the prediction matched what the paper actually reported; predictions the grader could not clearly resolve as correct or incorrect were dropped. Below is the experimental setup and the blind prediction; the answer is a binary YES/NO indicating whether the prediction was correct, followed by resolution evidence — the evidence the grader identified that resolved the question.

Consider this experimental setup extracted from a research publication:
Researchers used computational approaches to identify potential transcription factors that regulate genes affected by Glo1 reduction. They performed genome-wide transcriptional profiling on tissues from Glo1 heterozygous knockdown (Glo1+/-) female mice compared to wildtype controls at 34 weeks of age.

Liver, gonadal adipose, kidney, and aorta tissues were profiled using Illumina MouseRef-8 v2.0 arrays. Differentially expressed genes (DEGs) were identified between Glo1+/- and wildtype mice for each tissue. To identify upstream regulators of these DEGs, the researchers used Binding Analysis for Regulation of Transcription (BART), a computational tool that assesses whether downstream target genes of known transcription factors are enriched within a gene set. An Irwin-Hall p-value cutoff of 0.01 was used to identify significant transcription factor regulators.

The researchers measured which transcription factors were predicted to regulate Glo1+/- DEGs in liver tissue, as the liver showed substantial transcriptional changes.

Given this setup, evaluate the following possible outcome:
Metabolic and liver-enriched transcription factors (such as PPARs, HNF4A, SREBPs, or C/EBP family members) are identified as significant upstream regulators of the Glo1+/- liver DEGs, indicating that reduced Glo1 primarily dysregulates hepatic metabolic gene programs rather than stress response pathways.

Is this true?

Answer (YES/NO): NO